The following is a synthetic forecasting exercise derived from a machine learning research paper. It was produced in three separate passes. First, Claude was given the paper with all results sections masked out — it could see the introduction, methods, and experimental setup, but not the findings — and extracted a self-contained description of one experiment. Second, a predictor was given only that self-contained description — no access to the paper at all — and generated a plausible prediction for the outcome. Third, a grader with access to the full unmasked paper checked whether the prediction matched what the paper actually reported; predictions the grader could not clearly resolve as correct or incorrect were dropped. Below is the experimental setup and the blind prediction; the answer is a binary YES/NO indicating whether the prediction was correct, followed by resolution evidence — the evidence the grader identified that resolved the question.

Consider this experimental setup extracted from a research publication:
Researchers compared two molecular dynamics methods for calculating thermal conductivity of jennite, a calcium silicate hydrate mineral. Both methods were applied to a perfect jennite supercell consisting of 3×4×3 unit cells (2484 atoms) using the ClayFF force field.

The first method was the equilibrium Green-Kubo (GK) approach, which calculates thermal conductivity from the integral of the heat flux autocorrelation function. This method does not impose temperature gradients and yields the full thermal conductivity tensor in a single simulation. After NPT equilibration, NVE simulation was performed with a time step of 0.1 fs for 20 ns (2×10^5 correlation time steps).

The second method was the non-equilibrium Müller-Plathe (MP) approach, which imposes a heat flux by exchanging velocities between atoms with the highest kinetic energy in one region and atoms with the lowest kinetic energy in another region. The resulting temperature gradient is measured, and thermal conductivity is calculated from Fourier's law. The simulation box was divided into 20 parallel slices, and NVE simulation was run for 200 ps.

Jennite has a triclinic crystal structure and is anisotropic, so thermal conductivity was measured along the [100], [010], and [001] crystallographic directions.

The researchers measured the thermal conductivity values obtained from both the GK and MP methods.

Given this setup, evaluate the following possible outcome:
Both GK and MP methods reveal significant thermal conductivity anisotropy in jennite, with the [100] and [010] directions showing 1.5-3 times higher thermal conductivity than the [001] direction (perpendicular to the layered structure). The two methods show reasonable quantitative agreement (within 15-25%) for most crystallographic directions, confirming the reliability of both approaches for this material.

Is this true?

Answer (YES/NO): NO